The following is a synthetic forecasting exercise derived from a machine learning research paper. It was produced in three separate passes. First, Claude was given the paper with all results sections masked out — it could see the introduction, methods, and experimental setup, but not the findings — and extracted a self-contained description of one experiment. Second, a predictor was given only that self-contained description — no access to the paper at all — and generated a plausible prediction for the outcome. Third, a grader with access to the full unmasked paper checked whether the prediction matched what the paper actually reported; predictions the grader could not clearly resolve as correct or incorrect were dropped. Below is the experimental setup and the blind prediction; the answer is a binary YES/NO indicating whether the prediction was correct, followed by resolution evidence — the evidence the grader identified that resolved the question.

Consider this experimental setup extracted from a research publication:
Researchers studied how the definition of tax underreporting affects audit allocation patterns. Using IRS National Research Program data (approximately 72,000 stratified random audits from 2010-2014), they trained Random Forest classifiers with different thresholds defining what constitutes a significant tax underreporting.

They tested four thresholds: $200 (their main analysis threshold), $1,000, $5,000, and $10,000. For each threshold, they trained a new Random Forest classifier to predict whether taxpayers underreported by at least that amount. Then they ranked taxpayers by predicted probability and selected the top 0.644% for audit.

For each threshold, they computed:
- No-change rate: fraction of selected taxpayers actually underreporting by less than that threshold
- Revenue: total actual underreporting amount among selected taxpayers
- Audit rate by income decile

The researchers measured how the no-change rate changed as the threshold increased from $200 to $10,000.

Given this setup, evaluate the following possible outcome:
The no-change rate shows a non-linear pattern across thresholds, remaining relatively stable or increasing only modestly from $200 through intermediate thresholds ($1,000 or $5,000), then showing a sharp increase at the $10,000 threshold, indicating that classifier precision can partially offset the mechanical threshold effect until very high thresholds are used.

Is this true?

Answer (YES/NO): NO